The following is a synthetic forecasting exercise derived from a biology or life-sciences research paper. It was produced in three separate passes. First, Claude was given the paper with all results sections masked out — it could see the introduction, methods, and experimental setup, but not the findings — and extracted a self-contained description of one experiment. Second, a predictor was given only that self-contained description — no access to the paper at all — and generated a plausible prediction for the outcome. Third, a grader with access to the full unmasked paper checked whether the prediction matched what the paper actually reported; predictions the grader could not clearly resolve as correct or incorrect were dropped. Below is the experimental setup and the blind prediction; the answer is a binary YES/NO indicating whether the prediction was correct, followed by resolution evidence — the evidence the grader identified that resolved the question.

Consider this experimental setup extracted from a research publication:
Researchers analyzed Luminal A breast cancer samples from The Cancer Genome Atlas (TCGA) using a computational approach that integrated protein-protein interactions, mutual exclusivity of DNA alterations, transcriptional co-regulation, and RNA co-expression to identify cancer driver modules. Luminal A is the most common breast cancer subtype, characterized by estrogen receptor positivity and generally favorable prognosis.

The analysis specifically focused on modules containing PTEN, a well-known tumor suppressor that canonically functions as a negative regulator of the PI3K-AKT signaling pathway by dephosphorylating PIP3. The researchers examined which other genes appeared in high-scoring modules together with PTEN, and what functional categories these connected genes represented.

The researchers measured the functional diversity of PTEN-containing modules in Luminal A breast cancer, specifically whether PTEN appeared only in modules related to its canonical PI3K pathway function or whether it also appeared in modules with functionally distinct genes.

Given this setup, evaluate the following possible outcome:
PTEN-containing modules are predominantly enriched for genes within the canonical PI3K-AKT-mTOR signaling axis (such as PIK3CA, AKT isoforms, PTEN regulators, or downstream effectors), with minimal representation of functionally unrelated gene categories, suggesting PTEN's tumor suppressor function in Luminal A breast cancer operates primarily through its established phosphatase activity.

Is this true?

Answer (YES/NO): NO